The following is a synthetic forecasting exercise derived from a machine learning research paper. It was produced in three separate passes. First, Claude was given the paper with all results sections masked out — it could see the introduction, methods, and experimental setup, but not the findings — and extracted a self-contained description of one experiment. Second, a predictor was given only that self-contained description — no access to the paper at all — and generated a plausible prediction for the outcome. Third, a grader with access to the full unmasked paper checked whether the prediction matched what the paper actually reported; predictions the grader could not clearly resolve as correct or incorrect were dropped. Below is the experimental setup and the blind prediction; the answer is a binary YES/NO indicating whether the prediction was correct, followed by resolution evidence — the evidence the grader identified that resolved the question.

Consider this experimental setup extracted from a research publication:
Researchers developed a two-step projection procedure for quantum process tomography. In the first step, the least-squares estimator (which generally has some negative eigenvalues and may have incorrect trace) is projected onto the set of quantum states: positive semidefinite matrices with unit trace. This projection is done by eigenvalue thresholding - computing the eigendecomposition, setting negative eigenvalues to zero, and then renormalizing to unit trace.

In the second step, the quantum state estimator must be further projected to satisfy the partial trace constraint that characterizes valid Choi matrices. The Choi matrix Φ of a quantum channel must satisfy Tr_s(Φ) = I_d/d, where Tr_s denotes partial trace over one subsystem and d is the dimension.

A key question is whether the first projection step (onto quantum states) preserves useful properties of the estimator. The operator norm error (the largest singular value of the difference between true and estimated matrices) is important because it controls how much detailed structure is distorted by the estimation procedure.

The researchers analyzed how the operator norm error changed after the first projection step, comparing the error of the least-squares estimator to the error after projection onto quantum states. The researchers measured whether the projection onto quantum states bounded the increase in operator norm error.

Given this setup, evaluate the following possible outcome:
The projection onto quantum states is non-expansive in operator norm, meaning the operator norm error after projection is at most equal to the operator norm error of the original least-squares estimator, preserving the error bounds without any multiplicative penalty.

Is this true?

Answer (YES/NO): NO